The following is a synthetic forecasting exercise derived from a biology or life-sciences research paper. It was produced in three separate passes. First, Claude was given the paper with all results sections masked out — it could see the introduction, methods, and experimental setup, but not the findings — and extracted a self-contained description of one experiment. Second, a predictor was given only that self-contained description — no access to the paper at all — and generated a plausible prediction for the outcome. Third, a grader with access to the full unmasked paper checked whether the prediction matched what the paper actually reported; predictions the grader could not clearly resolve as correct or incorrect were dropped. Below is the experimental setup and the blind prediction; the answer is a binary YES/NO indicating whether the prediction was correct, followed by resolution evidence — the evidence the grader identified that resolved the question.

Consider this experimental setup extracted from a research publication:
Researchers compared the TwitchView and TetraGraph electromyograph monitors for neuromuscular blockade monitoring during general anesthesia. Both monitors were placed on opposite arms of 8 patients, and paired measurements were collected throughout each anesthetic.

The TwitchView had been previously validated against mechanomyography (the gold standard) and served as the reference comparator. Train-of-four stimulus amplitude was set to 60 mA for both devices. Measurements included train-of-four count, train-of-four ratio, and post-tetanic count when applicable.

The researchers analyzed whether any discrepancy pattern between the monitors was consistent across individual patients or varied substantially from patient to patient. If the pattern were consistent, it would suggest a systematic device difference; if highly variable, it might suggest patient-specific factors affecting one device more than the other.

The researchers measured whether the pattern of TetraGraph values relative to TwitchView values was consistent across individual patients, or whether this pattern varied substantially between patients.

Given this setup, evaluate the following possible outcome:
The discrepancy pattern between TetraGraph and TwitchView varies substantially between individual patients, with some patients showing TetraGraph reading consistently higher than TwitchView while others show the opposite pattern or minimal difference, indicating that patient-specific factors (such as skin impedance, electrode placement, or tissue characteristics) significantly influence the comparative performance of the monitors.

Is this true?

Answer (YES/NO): NO